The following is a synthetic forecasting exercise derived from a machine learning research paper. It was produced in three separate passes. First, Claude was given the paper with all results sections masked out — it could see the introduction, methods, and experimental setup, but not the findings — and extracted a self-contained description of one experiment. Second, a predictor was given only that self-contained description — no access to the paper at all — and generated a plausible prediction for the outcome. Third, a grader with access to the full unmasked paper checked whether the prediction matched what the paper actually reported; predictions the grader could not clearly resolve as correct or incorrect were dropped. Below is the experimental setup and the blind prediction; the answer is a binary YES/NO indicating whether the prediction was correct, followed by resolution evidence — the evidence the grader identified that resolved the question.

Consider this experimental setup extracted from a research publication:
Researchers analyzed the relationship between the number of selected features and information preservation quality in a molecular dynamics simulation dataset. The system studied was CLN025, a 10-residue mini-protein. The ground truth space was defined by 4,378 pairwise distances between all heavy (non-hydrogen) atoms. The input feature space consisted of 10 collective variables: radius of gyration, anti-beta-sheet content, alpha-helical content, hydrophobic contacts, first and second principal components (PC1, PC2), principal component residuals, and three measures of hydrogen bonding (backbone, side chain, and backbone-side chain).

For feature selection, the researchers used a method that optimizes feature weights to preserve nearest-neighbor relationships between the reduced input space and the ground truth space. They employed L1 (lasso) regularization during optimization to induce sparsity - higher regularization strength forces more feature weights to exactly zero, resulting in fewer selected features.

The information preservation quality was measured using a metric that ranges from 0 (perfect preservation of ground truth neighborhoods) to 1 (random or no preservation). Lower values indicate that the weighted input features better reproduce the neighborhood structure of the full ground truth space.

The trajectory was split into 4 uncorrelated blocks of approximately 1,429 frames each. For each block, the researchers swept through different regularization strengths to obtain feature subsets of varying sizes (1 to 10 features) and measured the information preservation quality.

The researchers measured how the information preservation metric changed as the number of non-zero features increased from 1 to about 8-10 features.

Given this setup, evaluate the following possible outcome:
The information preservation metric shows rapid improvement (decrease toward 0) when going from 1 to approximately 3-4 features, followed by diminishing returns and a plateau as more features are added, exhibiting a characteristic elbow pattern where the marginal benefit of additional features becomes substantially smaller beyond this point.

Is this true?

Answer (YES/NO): NO